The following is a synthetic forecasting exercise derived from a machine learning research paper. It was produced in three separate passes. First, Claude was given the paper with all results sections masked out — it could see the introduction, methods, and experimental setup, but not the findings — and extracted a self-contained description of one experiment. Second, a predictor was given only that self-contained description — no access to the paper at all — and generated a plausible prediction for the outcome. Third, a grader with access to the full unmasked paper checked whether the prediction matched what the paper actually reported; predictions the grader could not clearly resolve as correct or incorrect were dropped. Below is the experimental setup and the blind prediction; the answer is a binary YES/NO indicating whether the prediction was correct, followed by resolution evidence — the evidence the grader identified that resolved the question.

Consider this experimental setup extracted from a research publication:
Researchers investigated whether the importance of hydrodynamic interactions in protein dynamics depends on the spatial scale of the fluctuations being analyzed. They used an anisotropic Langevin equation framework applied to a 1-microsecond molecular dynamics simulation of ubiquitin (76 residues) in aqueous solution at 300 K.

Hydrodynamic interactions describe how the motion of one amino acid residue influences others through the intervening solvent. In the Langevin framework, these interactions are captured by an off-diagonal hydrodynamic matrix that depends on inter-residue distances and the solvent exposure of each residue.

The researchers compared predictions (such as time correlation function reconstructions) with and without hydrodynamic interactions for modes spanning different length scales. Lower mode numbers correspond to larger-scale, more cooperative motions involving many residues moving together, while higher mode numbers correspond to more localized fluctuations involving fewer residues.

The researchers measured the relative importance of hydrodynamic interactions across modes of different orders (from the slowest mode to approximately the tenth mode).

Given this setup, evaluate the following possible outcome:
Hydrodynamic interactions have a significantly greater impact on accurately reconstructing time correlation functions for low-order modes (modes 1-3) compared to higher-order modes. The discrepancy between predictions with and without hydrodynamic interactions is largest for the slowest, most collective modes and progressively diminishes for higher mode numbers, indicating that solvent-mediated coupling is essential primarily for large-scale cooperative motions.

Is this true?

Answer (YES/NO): NO